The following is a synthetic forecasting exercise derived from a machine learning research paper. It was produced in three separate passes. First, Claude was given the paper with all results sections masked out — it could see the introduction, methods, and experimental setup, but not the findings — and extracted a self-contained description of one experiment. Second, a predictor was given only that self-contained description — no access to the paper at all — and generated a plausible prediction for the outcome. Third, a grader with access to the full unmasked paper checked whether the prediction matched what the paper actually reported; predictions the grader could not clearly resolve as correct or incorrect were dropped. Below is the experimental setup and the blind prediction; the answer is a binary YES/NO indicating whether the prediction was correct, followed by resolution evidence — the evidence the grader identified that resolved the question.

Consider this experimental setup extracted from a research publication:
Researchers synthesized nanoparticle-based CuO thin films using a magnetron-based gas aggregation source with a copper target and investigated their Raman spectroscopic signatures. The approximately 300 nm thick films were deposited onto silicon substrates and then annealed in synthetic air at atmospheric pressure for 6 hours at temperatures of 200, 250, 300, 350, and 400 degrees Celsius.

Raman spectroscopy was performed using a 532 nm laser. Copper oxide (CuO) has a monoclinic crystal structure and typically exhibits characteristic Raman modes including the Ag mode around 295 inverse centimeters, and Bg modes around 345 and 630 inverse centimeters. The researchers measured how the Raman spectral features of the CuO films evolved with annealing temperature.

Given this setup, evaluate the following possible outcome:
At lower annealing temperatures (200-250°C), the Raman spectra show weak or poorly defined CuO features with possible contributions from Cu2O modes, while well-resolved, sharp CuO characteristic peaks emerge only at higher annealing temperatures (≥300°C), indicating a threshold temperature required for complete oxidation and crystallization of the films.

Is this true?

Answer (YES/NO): NO